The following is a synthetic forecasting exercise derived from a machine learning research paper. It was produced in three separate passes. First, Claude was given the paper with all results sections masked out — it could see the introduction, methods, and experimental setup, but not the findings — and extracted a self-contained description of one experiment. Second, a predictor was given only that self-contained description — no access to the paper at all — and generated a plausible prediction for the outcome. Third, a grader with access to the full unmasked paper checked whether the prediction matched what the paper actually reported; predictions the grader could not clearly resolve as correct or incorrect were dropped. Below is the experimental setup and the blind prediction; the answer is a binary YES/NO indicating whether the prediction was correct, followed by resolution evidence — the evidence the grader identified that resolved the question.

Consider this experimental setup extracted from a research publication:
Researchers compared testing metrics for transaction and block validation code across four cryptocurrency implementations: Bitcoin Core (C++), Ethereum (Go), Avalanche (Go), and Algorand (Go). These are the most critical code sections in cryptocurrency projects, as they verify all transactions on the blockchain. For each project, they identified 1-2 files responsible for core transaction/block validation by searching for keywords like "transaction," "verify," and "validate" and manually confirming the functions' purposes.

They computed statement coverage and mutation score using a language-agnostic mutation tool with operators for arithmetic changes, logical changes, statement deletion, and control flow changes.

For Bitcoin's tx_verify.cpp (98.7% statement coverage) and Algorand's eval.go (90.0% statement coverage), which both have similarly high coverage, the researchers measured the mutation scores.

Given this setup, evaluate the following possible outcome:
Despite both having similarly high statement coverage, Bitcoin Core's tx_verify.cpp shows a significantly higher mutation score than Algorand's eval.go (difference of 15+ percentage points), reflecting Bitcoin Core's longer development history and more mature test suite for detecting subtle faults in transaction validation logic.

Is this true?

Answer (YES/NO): NO